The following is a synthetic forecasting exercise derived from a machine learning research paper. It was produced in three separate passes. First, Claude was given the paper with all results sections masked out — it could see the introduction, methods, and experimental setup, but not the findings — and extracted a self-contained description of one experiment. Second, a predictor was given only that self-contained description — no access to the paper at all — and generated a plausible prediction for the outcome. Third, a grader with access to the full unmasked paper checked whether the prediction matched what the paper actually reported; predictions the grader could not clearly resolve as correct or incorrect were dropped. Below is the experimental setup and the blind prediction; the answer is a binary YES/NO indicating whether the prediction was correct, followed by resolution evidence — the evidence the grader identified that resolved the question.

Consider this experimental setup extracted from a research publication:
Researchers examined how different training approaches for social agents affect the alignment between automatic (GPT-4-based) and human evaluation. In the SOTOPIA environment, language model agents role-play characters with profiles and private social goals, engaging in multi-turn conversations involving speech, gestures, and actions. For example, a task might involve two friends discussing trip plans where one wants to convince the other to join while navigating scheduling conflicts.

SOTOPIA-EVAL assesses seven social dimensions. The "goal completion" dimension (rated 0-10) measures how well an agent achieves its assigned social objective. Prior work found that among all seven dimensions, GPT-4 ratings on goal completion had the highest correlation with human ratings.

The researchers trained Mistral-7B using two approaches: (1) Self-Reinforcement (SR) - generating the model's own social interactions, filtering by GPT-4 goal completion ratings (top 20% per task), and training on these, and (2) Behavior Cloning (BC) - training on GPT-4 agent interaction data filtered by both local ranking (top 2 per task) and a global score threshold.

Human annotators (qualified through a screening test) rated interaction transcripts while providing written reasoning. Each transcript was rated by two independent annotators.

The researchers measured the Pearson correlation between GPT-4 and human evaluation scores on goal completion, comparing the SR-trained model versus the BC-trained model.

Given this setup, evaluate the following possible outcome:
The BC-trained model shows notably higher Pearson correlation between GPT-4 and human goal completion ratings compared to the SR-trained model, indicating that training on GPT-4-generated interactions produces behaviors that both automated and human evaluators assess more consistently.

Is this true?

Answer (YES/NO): NO